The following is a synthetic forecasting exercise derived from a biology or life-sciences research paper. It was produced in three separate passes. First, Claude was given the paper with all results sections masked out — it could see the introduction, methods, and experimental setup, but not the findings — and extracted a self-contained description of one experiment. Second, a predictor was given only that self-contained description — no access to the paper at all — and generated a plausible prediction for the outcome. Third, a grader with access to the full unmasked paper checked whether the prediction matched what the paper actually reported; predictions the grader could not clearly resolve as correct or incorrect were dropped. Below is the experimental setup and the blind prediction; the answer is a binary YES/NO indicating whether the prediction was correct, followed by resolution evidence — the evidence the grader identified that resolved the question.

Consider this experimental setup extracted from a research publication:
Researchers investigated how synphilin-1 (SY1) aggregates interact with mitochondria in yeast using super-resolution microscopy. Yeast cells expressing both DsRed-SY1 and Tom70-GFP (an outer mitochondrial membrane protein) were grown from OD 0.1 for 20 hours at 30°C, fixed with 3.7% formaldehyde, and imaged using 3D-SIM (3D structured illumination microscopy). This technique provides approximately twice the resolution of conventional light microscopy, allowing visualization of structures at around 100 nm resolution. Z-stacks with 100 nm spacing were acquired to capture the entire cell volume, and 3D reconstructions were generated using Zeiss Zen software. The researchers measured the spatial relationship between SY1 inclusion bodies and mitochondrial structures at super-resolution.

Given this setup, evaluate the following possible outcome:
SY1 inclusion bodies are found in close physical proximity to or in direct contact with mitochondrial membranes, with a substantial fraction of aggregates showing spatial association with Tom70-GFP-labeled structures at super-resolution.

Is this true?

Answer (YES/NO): YES